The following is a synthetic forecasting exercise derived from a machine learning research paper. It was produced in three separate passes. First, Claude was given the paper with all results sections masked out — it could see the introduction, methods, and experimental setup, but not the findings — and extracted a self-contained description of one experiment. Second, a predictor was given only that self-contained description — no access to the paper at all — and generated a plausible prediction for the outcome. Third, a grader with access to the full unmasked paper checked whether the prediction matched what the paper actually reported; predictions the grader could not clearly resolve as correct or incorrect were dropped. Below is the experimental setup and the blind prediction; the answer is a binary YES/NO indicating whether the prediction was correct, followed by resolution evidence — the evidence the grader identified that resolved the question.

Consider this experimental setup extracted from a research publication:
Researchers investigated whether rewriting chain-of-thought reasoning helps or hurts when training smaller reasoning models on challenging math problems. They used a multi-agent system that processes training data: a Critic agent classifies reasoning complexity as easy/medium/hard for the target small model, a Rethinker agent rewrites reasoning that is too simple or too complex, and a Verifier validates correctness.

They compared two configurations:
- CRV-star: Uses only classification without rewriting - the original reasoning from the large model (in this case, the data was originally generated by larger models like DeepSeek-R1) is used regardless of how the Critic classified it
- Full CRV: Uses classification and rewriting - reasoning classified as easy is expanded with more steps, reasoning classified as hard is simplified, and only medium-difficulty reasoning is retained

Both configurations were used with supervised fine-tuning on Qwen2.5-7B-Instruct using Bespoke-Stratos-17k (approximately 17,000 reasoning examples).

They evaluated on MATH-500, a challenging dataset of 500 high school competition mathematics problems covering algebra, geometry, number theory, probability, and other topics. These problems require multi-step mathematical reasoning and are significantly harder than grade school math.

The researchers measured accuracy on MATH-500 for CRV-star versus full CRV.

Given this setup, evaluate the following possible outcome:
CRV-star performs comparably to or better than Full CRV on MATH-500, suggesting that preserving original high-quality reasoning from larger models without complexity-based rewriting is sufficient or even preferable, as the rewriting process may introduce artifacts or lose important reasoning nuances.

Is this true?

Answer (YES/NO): NO